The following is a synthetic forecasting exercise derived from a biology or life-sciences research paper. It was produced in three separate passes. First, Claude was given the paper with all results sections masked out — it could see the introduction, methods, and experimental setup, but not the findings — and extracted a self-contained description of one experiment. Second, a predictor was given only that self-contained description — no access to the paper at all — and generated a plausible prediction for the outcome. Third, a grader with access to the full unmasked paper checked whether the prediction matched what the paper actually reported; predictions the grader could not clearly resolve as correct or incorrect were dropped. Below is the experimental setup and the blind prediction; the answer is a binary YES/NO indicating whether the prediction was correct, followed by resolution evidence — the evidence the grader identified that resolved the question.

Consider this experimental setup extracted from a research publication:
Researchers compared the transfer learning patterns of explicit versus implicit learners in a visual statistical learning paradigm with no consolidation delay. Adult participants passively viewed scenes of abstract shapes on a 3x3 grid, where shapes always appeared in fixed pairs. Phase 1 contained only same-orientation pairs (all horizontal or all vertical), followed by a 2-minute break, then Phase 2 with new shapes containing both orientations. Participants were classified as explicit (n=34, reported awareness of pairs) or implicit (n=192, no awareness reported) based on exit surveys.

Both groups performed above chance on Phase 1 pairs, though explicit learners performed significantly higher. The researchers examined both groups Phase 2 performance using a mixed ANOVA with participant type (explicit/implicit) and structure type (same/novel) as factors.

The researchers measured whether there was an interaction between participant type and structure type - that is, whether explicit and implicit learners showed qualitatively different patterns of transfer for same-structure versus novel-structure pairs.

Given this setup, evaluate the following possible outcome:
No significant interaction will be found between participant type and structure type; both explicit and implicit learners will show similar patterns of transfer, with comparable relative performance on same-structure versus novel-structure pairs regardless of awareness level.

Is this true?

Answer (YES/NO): NO